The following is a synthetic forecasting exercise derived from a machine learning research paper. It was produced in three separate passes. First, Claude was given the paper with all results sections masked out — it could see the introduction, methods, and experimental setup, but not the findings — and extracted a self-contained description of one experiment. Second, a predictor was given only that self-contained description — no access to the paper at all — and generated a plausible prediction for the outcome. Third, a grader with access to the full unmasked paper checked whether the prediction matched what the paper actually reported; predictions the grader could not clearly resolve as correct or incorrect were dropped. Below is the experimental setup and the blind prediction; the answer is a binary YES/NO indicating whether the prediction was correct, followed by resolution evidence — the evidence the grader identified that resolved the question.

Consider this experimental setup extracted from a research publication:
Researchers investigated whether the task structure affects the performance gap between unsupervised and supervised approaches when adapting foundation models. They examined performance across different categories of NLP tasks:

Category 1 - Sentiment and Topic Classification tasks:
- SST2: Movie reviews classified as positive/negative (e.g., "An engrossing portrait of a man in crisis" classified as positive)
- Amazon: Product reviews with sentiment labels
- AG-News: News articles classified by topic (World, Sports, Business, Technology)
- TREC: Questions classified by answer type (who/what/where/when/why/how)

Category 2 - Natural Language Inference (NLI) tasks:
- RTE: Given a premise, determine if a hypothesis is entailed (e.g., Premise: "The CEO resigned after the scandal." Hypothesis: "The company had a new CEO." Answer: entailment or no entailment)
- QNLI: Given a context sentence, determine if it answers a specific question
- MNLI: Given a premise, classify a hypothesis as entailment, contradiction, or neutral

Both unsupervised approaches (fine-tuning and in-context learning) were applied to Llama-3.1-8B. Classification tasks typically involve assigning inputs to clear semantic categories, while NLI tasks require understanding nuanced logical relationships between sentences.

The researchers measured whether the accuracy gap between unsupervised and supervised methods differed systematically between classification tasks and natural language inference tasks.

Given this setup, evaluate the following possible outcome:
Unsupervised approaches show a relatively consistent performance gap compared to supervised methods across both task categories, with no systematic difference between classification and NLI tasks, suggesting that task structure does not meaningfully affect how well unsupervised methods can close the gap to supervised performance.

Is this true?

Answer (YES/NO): NO